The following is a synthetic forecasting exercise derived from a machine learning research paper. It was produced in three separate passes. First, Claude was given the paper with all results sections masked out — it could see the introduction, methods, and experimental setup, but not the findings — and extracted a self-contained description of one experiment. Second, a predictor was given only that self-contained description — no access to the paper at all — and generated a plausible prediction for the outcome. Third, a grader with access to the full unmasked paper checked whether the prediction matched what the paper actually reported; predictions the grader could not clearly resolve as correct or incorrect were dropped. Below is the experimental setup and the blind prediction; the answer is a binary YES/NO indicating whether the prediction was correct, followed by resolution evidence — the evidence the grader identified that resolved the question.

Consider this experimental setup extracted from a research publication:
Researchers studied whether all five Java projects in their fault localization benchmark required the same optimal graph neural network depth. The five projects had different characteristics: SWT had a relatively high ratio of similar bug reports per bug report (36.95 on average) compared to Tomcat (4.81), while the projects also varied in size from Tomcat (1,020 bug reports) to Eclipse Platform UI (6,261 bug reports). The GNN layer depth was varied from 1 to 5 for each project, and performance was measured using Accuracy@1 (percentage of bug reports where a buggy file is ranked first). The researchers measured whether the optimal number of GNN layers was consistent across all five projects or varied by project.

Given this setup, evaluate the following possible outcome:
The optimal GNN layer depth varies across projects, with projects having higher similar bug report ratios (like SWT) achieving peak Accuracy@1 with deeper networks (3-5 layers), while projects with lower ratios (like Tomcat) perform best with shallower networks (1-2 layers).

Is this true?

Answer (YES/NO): NO